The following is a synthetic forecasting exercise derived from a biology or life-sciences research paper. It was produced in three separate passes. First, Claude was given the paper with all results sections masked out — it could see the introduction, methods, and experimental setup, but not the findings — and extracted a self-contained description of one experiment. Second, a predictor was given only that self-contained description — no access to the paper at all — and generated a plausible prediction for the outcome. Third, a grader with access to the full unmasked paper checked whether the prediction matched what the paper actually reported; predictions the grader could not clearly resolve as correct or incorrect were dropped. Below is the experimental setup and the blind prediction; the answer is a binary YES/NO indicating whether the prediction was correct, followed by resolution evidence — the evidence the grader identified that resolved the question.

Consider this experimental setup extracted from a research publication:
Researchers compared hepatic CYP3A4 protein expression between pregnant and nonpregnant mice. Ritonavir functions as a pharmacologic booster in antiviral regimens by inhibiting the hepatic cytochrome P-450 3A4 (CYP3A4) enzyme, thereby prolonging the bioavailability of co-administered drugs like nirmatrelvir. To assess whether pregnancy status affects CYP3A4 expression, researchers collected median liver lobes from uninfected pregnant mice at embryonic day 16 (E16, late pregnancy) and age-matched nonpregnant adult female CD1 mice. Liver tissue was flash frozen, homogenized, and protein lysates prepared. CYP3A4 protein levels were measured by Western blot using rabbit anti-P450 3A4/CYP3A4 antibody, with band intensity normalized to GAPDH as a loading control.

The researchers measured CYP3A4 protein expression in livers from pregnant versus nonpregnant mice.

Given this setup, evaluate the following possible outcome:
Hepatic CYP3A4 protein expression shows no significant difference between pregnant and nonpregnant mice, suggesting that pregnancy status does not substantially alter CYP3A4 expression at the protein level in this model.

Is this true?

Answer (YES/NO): YES